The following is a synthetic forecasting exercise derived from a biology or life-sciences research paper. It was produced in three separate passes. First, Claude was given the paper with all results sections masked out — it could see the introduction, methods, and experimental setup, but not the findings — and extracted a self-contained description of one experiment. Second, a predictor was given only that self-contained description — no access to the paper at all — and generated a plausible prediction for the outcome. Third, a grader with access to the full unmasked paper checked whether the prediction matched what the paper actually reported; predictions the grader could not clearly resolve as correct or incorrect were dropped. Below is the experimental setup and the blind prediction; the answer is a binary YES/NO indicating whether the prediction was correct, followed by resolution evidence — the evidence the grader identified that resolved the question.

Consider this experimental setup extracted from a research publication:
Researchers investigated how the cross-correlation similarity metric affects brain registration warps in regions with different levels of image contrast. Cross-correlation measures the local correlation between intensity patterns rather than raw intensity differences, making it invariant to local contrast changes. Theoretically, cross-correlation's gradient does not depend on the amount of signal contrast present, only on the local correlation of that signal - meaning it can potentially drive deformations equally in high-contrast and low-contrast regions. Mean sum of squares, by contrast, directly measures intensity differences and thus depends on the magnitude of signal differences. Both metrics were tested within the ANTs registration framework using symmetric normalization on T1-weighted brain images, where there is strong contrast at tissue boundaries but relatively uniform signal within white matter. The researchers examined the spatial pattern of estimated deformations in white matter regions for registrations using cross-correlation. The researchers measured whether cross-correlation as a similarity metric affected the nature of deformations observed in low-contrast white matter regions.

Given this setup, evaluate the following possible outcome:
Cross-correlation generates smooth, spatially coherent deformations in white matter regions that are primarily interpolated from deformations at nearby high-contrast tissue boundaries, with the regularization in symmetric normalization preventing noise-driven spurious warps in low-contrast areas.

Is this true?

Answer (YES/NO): NO